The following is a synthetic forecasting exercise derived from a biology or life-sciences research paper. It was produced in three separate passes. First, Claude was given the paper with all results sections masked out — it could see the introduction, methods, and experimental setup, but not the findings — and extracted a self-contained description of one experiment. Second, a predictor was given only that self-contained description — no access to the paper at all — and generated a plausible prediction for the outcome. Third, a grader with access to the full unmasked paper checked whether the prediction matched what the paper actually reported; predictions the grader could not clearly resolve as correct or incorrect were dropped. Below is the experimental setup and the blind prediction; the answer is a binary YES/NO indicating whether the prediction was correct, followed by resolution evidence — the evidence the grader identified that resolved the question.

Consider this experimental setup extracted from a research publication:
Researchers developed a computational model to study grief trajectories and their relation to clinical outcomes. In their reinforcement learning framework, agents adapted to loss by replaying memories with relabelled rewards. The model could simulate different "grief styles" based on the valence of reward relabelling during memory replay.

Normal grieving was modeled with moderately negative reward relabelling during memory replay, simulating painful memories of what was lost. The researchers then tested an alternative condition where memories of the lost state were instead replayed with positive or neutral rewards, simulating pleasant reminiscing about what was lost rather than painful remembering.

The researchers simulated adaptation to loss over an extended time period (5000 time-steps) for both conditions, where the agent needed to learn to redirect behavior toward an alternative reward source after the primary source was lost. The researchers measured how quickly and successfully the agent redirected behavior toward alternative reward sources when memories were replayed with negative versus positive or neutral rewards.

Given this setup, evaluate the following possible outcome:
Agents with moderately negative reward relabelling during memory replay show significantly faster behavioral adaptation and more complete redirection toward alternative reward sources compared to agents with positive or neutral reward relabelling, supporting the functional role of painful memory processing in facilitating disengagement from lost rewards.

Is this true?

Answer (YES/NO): YES